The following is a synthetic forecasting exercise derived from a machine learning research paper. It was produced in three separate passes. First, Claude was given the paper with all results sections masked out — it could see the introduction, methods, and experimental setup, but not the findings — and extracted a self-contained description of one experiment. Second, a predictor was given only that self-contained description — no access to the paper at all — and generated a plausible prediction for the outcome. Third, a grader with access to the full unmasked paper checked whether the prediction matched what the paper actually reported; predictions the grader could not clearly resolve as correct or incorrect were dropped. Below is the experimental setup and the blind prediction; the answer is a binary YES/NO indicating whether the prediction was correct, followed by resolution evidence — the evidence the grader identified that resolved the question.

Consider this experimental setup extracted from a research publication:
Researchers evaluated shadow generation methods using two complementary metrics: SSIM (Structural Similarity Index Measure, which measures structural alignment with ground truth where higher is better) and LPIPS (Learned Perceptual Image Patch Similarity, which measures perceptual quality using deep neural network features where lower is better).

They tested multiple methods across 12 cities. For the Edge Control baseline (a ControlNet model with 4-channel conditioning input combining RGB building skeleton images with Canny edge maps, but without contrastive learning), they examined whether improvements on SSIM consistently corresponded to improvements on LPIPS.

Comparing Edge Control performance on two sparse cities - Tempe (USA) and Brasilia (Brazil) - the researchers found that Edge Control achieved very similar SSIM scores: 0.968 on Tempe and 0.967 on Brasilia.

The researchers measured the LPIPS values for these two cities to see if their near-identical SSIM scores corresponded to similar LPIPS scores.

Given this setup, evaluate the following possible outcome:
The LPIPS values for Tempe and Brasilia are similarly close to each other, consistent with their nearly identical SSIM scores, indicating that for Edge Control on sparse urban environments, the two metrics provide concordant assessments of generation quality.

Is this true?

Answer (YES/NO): NO